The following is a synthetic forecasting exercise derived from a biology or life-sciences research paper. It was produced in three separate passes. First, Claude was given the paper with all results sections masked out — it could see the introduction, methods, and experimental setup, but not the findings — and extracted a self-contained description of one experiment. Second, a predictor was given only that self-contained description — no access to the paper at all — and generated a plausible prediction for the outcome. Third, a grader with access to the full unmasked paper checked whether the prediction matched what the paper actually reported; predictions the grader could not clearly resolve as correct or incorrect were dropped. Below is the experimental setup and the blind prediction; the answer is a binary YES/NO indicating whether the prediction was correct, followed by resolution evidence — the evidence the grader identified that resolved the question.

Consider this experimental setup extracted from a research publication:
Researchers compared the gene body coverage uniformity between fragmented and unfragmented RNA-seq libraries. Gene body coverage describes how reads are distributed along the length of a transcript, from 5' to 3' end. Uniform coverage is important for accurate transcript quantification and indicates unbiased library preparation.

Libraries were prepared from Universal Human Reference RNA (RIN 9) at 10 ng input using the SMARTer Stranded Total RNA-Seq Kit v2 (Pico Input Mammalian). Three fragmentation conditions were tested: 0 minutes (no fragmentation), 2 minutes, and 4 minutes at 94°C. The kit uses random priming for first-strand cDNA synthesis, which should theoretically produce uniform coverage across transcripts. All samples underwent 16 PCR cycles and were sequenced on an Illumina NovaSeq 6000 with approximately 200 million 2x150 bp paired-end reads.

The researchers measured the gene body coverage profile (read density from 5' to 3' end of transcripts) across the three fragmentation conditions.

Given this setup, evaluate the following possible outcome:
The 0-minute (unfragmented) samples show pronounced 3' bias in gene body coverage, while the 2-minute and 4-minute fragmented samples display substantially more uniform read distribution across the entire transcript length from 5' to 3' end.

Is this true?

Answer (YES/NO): NO